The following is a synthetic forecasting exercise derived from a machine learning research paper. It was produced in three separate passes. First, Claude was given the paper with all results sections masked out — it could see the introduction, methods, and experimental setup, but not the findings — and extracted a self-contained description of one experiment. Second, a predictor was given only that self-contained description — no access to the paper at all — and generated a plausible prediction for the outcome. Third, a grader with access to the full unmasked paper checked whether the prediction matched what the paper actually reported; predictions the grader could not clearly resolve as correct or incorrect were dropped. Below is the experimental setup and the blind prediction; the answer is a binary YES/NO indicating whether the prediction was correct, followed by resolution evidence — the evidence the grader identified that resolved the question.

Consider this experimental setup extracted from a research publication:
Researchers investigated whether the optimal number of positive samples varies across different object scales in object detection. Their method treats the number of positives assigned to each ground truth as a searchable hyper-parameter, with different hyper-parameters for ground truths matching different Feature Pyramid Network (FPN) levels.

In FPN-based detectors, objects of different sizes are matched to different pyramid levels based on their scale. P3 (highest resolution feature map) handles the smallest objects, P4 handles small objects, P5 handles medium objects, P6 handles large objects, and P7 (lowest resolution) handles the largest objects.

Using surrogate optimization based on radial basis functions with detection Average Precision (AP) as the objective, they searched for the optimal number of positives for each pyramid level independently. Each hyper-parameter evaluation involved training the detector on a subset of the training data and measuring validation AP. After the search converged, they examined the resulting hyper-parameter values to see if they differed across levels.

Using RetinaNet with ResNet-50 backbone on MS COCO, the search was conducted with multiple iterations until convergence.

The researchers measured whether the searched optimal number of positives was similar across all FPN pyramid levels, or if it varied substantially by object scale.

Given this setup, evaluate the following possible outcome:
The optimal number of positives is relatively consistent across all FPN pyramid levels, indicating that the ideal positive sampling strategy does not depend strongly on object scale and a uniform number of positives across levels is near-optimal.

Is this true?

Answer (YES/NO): NO